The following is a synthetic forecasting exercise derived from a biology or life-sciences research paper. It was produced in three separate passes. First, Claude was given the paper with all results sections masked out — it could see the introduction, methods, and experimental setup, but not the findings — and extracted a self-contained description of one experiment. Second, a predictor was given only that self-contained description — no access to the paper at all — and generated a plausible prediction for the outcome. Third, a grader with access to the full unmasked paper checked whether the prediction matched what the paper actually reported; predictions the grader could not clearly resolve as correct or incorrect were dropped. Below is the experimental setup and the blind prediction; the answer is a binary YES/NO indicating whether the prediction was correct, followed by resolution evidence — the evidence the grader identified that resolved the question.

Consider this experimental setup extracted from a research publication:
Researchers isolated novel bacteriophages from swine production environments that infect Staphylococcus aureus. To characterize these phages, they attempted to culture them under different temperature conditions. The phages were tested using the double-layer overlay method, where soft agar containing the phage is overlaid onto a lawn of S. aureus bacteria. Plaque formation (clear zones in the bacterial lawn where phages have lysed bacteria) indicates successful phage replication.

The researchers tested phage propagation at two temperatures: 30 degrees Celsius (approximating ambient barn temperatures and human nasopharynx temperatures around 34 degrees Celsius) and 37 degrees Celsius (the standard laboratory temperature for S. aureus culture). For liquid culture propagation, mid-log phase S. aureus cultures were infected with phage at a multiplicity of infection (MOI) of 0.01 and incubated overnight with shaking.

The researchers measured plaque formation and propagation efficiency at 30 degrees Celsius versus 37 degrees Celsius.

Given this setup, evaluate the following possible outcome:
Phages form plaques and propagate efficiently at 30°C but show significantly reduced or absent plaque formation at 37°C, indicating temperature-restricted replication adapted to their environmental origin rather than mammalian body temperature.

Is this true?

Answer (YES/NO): YES